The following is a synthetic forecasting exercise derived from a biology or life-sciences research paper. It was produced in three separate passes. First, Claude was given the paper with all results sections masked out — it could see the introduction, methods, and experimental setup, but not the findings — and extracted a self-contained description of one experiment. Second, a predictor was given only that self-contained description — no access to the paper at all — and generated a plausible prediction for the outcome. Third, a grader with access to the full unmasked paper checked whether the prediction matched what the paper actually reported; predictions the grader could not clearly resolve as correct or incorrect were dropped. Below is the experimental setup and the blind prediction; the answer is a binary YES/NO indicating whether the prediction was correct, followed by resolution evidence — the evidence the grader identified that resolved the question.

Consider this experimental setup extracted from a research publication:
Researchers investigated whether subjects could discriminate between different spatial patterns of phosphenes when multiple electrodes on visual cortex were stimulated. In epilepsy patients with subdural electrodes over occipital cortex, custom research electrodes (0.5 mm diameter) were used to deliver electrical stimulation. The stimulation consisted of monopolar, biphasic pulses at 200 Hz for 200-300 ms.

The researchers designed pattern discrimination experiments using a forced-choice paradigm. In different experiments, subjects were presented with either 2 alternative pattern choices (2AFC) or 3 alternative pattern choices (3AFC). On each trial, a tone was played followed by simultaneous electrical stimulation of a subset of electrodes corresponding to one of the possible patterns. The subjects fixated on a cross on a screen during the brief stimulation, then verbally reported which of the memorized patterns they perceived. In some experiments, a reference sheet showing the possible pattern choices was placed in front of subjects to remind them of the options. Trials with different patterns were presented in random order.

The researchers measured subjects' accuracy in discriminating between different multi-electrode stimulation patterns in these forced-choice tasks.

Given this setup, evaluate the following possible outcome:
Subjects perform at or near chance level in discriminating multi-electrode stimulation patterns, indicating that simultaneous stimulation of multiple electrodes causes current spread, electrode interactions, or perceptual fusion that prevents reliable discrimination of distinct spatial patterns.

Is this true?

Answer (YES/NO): NO